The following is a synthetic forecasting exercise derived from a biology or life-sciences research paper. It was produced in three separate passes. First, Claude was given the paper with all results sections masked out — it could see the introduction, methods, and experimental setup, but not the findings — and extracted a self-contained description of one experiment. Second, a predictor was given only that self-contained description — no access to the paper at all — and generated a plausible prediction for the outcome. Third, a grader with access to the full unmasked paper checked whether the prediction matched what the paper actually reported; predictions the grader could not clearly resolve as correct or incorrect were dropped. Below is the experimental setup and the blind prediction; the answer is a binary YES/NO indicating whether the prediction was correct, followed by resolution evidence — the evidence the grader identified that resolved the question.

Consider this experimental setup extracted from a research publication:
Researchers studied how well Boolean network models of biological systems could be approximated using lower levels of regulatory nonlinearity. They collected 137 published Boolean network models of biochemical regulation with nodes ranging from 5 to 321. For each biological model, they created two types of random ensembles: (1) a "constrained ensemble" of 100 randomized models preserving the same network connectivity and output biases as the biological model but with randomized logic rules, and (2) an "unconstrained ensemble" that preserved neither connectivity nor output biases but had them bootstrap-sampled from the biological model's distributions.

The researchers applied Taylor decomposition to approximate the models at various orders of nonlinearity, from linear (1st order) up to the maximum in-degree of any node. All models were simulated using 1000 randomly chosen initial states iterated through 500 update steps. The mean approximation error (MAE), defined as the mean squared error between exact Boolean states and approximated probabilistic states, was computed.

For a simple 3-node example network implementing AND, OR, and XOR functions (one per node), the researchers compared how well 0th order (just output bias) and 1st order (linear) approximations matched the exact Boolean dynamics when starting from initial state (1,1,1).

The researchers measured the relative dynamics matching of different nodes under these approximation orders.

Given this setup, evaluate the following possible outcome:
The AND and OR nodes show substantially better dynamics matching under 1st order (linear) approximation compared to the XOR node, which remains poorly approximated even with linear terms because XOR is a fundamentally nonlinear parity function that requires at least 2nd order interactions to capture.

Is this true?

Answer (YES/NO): YES